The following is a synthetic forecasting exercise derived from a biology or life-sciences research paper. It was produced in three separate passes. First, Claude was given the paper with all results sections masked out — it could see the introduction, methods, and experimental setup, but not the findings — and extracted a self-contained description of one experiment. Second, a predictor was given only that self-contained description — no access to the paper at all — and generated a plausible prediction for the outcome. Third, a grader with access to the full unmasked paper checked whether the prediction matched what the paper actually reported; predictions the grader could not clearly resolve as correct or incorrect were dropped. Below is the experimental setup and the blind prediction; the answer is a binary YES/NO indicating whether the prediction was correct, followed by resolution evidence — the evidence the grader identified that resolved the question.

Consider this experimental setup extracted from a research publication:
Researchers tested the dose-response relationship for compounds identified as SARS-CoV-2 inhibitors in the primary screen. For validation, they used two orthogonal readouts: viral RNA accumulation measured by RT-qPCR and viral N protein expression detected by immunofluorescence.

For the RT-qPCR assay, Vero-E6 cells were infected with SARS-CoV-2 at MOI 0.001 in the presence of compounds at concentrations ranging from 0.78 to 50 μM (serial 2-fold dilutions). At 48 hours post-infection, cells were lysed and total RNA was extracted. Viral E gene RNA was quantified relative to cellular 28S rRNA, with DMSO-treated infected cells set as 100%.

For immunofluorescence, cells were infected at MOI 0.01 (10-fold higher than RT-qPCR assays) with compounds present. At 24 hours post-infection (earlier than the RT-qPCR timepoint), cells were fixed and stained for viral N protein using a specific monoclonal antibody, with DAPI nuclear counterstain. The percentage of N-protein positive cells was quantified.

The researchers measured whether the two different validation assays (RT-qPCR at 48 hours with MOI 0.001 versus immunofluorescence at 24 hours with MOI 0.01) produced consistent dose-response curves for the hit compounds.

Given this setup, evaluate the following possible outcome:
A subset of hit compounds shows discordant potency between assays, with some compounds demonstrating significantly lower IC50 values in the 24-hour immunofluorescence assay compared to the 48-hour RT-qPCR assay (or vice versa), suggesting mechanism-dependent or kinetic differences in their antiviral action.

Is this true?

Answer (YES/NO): NO